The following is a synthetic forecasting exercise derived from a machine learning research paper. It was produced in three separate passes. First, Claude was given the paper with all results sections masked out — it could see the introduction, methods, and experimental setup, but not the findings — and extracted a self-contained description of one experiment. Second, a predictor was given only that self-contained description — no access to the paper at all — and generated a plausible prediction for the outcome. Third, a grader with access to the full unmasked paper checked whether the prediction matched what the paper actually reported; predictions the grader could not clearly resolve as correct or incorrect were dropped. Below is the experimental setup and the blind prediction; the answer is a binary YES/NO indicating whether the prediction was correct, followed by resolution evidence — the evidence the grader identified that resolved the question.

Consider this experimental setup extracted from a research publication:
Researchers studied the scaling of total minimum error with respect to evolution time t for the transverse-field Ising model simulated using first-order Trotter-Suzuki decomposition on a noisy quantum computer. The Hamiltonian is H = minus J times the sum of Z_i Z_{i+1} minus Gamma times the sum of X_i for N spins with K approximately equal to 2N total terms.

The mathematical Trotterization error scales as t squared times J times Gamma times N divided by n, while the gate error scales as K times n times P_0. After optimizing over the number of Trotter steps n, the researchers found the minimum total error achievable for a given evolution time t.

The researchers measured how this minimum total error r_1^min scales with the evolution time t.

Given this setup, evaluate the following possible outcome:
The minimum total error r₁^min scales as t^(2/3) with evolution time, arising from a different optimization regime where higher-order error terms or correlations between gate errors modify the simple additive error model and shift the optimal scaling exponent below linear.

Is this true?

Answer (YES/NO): NO